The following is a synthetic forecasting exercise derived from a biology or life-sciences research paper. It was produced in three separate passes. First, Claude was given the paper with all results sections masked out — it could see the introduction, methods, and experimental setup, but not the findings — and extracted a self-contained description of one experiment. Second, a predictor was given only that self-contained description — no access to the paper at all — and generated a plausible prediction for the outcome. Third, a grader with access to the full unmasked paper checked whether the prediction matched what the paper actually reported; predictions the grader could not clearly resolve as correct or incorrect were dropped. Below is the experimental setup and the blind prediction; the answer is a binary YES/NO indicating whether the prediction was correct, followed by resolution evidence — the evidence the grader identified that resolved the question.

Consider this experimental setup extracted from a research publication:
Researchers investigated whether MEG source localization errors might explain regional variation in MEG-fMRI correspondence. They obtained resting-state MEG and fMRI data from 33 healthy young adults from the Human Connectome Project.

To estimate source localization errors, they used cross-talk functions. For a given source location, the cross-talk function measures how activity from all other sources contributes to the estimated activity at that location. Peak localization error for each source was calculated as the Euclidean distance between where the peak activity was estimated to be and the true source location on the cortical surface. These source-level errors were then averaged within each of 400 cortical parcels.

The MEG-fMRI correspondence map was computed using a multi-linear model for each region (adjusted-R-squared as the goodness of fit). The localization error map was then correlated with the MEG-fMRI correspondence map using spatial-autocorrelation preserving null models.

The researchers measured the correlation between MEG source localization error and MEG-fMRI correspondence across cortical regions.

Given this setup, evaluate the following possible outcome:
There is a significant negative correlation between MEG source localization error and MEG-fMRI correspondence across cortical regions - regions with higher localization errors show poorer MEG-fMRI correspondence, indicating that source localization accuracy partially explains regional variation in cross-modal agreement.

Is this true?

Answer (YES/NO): NO